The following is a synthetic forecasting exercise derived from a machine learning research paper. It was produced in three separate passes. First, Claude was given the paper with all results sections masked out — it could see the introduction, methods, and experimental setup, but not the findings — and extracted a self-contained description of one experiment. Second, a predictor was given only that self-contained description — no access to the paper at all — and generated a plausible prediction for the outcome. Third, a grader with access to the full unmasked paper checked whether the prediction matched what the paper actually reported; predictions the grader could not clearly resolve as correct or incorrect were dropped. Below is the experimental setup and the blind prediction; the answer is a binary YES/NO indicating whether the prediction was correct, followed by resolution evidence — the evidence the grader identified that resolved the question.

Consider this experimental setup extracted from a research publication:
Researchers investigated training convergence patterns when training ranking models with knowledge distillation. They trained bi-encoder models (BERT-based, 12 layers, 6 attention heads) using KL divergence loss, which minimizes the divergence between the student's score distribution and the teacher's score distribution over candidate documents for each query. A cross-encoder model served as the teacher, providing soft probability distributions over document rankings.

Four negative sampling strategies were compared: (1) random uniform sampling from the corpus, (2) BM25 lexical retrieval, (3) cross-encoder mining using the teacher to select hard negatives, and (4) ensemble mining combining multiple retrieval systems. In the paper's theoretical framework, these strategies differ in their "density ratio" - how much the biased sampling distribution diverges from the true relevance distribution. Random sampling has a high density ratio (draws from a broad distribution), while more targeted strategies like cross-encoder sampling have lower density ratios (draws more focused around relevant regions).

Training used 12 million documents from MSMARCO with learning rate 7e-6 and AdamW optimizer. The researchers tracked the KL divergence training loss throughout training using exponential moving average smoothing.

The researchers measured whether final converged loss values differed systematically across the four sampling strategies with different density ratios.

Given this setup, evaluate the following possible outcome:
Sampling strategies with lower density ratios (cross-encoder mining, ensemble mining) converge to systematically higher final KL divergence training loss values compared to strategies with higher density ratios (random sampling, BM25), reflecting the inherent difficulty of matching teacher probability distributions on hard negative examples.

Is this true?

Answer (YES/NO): YES